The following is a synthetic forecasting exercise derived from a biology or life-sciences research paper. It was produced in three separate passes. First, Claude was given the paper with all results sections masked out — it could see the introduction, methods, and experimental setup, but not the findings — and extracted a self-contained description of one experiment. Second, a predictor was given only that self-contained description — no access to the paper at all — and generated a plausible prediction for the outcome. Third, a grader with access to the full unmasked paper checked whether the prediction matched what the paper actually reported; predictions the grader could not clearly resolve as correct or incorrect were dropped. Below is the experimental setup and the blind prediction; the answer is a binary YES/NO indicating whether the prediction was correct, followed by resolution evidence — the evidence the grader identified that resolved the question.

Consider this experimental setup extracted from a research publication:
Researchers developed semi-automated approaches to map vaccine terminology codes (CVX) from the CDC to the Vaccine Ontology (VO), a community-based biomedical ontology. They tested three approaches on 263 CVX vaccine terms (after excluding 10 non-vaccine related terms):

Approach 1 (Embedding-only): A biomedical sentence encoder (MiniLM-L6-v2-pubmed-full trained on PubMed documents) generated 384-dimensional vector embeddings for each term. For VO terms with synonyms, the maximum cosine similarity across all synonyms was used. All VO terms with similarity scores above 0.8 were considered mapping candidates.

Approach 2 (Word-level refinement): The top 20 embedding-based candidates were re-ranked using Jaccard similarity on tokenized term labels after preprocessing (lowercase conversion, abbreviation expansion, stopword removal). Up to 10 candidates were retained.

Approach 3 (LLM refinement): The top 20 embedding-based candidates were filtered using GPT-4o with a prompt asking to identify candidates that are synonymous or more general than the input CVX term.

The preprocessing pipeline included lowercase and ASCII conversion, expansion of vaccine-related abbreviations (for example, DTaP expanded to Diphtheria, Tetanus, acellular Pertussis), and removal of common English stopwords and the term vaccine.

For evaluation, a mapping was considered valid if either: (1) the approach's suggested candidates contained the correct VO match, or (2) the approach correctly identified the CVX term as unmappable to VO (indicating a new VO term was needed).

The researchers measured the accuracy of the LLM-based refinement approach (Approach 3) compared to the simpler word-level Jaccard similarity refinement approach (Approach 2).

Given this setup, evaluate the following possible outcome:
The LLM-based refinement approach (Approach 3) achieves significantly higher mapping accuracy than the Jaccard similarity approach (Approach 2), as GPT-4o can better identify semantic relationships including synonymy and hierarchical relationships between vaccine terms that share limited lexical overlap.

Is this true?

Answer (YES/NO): NO